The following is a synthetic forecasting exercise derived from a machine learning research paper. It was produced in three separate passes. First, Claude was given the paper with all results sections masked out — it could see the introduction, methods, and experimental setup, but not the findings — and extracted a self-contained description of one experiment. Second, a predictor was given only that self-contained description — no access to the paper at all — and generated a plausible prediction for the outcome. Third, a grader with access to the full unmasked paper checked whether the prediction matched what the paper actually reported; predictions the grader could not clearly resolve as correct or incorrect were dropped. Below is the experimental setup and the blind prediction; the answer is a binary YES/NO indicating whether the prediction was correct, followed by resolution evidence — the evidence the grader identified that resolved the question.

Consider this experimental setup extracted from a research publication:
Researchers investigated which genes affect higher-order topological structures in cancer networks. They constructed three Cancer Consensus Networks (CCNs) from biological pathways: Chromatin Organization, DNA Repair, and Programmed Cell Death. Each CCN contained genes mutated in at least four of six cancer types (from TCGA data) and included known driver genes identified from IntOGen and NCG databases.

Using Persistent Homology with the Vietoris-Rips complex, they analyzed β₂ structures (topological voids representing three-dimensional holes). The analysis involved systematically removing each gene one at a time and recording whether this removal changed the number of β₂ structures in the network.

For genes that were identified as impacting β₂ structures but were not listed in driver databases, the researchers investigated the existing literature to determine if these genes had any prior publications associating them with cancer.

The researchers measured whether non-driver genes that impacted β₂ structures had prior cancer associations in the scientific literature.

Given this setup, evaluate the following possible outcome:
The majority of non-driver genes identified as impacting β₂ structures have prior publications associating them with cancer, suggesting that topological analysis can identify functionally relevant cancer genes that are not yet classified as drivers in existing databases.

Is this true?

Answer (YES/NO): YES